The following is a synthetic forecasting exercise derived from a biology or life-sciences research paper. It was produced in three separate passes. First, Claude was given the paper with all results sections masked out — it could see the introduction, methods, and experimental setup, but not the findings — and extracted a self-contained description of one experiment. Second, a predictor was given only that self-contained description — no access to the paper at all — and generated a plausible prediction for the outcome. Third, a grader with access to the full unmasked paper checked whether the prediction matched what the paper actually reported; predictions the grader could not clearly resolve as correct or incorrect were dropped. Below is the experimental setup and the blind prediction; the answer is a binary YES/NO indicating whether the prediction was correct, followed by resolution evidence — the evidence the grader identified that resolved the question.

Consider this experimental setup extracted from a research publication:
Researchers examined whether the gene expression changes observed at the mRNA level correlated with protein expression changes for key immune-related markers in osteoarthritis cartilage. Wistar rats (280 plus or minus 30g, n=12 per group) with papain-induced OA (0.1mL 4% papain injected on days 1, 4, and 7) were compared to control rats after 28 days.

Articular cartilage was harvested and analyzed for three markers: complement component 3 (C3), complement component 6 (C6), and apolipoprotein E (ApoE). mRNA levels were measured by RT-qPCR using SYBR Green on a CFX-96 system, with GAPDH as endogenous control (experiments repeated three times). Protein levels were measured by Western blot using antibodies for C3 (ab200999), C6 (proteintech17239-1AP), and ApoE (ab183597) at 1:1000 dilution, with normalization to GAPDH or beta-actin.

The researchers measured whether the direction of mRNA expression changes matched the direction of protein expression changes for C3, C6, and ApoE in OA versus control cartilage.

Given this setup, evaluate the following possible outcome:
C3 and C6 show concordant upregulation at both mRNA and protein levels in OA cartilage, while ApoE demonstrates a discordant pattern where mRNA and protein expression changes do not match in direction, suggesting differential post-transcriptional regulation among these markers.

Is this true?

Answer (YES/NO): NO